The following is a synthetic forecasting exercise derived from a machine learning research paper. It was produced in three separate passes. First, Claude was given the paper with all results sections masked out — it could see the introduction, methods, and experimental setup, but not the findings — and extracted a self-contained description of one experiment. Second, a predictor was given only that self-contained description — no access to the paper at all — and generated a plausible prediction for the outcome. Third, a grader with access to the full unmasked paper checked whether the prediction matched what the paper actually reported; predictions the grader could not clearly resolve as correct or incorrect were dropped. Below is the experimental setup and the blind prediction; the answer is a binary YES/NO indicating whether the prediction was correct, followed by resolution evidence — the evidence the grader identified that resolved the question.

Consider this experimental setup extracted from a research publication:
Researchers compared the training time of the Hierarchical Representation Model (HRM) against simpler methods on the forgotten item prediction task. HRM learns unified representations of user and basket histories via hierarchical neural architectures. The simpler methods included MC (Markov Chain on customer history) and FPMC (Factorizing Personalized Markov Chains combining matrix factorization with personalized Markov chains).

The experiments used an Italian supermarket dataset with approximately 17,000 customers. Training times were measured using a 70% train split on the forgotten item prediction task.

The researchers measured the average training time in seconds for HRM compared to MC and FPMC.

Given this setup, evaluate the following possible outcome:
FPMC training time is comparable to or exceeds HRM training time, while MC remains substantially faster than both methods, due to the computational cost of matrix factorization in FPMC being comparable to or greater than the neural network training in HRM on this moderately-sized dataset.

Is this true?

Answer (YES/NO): NO